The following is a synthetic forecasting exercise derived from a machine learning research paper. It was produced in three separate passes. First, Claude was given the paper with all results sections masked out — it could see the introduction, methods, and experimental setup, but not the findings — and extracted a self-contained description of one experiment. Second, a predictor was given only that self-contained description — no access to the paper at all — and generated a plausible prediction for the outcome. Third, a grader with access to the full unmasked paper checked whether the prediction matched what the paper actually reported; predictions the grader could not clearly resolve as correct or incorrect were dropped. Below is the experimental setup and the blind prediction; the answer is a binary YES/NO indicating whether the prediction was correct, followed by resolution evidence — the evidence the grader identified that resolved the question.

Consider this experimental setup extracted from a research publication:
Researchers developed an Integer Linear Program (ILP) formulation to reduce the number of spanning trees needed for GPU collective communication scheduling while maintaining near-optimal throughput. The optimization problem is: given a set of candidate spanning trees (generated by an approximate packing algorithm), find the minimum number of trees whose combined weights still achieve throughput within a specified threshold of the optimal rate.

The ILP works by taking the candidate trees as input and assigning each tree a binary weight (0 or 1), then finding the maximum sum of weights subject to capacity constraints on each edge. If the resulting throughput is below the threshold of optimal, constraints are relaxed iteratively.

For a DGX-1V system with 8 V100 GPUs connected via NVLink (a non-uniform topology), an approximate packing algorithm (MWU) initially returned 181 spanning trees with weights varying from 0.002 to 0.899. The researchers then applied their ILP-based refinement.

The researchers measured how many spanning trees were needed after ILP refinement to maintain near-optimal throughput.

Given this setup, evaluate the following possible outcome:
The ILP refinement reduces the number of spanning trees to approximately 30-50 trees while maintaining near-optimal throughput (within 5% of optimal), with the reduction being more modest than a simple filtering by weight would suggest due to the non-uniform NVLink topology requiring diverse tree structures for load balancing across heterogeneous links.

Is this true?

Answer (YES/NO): NO